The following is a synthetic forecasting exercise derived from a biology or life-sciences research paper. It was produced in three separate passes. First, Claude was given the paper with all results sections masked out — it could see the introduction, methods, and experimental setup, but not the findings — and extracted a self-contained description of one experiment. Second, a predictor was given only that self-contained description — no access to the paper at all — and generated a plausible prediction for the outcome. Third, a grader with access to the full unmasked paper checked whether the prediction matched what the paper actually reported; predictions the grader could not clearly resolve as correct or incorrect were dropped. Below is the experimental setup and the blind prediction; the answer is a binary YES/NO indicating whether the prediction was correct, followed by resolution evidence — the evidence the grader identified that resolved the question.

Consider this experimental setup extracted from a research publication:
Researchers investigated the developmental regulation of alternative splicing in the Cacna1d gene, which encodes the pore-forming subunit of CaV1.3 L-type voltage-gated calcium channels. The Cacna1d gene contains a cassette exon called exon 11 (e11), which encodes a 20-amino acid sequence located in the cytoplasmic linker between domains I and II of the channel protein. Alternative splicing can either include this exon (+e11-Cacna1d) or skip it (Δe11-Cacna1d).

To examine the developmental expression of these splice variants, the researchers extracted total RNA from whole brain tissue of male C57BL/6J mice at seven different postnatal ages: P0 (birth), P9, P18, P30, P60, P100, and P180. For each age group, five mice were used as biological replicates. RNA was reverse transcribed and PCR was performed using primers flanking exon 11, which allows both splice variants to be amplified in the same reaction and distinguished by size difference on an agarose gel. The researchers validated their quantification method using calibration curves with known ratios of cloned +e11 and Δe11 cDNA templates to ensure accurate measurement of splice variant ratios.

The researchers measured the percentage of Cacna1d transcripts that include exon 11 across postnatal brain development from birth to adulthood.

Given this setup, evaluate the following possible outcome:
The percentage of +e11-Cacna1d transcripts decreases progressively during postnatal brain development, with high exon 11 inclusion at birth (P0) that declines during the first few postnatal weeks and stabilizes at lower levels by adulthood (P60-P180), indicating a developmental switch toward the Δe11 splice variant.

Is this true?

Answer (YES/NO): NO